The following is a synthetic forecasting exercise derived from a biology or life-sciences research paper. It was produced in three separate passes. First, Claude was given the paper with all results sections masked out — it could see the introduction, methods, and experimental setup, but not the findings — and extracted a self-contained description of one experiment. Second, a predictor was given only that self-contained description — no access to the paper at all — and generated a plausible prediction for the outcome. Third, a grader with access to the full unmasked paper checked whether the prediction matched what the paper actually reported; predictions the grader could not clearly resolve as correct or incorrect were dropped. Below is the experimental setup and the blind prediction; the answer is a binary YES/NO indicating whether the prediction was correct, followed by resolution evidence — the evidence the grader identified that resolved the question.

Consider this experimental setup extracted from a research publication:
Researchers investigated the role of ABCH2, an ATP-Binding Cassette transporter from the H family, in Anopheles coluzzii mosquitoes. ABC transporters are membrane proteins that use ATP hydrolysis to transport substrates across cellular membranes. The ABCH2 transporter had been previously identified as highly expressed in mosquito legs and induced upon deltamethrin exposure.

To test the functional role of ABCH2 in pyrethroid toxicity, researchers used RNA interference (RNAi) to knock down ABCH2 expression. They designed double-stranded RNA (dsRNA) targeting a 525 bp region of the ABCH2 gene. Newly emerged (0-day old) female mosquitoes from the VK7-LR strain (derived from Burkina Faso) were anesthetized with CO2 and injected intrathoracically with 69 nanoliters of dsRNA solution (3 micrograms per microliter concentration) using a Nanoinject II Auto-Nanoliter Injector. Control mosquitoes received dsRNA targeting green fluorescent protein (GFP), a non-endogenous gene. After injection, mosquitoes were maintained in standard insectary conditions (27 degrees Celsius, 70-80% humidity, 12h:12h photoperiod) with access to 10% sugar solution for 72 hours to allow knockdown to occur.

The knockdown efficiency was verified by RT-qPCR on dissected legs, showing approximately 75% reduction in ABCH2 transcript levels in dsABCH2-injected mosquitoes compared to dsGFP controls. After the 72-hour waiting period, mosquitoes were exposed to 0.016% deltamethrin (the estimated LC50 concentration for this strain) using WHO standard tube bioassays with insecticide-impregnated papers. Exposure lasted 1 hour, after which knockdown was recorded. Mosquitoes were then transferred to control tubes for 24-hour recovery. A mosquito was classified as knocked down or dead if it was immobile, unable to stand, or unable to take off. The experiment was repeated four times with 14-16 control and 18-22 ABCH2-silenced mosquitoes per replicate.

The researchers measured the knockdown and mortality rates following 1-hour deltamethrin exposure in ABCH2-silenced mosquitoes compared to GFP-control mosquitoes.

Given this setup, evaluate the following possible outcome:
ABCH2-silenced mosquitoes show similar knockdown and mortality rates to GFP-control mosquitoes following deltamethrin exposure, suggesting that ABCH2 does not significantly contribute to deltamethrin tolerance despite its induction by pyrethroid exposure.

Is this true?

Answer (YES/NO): NO